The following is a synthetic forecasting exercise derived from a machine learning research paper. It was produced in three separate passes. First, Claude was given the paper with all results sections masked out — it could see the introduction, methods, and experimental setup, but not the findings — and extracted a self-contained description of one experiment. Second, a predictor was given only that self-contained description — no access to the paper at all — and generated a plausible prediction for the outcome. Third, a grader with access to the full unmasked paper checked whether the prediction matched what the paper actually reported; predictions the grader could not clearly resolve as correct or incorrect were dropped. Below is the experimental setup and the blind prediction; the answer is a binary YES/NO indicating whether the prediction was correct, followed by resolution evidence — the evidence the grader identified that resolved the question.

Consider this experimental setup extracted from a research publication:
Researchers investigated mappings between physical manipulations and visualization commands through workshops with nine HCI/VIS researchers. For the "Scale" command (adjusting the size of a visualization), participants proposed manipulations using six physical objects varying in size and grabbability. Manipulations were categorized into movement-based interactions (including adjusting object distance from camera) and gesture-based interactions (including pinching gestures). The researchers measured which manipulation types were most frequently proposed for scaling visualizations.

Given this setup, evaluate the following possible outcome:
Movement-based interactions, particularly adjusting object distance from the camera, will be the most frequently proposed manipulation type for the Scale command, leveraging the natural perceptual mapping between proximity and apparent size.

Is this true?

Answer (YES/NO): YES